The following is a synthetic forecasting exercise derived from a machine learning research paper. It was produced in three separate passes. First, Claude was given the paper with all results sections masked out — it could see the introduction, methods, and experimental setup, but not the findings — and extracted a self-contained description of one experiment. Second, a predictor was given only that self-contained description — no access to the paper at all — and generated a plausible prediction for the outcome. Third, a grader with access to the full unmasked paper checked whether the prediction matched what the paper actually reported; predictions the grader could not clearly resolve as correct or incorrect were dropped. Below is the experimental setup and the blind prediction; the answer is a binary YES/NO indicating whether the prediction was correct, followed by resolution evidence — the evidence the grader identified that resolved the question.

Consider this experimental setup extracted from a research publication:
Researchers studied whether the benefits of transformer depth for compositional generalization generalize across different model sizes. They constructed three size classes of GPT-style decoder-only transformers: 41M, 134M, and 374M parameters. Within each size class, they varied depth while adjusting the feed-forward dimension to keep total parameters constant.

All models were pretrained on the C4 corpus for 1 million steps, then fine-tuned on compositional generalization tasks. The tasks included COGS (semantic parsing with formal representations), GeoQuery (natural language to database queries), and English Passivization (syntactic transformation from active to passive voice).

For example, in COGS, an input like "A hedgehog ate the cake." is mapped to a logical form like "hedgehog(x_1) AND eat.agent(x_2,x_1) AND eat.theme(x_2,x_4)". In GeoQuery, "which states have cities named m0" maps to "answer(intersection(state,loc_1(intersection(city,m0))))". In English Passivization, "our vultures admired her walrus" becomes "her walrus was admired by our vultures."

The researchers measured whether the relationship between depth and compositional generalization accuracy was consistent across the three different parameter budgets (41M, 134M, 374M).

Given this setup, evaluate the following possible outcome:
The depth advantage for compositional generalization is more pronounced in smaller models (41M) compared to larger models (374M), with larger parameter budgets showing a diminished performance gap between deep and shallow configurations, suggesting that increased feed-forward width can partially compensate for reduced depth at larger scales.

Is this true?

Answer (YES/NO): NO